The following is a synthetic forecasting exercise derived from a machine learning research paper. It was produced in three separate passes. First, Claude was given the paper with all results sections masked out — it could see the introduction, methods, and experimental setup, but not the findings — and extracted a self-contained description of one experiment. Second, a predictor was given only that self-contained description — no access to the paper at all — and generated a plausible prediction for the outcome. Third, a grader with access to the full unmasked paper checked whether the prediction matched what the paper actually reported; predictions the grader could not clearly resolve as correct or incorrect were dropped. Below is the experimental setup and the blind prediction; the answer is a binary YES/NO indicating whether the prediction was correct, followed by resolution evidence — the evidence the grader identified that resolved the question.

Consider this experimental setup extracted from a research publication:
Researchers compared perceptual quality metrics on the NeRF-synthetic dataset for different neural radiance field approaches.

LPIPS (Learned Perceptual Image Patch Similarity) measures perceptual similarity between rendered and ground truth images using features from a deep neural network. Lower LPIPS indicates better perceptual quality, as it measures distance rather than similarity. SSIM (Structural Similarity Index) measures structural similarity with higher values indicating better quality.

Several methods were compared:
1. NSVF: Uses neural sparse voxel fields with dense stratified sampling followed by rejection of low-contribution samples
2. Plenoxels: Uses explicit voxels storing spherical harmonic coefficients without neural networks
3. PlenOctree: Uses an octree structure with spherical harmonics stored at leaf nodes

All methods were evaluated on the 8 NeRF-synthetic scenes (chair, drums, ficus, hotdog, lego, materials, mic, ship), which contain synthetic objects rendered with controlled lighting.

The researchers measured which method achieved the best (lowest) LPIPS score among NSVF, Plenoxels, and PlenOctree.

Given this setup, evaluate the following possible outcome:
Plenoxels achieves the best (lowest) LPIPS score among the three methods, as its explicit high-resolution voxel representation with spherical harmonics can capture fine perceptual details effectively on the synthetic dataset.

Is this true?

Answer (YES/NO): NO